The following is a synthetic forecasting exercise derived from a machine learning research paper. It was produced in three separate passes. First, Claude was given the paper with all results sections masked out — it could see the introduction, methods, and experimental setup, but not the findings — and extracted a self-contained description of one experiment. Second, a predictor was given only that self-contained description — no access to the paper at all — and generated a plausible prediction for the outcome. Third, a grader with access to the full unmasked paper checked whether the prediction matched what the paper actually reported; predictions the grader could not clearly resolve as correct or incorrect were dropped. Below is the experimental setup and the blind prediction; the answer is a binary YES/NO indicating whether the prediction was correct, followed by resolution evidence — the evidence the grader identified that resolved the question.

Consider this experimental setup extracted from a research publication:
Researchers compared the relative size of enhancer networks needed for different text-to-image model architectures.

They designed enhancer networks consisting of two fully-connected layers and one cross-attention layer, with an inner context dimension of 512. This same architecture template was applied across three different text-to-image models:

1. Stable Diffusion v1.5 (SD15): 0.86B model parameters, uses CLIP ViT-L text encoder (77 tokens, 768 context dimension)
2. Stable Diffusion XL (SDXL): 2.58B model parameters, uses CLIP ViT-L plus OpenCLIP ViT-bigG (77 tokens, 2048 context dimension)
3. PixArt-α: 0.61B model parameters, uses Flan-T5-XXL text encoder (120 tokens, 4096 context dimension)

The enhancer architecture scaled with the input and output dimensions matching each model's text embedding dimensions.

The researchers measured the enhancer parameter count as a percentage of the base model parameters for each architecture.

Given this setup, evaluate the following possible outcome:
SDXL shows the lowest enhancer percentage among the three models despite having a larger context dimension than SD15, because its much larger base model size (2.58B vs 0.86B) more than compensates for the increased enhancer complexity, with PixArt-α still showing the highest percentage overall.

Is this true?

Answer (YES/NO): YES